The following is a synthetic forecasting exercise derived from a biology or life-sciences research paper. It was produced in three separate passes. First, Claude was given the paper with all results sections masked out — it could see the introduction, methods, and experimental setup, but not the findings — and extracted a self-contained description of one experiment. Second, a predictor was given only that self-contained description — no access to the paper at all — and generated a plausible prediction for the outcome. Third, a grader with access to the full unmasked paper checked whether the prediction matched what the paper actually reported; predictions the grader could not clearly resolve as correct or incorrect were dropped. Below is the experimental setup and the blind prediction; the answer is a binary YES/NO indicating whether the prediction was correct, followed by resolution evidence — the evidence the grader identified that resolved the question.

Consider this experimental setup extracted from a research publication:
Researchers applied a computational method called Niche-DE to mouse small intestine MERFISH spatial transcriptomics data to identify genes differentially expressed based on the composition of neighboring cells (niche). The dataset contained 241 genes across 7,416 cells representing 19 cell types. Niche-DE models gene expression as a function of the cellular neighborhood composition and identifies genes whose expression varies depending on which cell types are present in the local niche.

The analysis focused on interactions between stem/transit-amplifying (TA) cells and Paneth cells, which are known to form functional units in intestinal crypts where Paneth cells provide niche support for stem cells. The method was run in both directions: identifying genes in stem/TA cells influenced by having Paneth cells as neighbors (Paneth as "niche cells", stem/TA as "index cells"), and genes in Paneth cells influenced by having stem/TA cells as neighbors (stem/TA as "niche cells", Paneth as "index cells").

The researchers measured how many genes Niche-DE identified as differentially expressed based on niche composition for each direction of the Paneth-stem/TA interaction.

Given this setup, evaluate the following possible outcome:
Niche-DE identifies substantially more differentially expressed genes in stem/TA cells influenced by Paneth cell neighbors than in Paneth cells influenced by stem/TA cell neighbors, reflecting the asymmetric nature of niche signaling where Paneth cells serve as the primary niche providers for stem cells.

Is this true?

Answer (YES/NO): NO